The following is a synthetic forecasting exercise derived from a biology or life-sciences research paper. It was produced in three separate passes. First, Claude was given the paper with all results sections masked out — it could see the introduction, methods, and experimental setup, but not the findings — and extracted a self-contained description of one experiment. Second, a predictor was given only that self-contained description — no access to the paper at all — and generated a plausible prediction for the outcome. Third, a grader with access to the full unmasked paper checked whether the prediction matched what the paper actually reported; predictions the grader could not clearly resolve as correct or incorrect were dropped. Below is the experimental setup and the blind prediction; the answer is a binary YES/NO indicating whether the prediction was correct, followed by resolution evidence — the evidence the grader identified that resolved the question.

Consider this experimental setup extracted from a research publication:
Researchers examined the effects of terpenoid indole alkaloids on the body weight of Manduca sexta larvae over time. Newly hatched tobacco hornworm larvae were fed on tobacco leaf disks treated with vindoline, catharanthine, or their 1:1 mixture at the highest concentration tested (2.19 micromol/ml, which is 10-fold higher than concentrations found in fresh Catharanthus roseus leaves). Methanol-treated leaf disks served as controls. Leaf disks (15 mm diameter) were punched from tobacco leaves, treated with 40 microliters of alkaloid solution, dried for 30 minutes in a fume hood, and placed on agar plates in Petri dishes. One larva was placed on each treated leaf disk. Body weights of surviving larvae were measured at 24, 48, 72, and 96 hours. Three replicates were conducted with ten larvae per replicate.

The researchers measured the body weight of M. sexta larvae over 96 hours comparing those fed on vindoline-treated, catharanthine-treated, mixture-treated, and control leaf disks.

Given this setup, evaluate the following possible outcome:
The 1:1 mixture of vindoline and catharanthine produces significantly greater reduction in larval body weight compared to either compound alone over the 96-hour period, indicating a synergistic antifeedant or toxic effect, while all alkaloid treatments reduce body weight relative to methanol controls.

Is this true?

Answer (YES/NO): NO